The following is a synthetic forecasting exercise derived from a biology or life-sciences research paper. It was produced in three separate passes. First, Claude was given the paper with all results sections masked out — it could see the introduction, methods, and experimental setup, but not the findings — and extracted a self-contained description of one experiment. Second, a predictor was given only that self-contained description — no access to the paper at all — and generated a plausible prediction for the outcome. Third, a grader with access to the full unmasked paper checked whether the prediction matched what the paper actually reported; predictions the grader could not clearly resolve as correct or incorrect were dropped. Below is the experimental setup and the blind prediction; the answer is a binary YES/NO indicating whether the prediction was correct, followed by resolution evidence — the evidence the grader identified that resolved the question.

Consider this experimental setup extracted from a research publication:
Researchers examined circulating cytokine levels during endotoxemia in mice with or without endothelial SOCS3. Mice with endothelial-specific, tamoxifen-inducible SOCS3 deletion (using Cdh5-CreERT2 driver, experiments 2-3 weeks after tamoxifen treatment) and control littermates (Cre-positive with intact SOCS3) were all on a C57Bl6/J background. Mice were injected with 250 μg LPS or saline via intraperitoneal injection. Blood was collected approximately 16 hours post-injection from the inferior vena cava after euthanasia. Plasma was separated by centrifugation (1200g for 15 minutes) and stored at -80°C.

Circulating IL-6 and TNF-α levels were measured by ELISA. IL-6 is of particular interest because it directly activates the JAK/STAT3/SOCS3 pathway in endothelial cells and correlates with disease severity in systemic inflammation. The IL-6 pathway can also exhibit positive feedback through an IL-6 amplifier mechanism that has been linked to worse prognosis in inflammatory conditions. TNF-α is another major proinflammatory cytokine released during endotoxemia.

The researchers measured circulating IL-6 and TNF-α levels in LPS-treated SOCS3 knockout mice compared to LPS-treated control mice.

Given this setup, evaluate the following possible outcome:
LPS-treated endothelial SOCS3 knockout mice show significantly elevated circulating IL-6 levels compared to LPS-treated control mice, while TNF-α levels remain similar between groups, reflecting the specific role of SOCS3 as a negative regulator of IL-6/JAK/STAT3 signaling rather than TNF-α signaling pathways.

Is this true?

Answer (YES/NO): YES